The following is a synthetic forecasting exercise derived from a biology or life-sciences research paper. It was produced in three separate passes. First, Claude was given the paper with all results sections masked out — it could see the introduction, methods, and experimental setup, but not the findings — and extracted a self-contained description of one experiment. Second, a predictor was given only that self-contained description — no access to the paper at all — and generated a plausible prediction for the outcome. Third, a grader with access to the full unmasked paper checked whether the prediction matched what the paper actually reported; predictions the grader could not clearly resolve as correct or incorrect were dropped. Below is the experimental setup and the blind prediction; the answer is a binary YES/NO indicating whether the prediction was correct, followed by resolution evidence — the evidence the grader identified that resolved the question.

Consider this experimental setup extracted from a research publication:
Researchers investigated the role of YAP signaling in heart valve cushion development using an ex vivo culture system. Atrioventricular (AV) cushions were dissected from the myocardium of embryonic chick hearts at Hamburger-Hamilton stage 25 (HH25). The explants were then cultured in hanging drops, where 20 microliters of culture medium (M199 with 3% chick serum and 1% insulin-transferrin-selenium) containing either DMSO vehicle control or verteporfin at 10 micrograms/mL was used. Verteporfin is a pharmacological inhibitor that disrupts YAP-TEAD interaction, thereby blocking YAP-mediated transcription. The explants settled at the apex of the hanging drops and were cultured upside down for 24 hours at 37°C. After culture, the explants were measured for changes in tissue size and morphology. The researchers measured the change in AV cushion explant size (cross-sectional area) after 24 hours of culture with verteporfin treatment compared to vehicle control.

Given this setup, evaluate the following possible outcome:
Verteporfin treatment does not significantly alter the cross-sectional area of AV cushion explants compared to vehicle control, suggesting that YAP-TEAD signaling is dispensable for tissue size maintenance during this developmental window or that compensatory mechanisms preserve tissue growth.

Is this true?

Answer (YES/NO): NO